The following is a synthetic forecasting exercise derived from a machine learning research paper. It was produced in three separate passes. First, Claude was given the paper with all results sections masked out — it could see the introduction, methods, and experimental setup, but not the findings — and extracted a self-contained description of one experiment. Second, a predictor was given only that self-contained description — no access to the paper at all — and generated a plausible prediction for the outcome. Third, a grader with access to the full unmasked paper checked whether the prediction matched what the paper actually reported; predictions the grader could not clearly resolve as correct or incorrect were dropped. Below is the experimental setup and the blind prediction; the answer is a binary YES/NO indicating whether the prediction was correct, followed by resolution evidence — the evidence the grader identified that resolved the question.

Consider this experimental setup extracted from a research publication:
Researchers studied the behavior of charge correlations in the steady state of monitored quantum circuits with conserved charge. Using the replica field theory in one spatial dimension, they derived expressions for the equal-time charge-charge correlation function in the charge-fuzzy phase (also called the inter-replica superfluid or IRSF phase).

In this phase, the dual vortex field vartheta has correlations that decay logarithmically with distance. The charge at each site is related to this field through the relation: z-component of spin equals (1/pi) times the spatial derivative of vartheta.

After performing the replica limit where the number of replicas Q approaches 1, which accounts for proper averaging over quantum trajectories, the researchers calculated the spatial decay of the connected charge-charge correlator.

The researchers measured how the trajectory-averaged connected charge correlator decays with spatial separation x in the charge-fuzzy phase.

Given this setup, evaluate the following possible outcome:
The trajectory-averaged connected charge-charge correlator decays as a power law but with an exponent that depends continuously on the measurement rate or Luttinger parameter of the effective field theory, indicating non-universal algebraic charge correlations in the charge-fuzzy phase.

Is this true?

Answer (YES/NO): NO